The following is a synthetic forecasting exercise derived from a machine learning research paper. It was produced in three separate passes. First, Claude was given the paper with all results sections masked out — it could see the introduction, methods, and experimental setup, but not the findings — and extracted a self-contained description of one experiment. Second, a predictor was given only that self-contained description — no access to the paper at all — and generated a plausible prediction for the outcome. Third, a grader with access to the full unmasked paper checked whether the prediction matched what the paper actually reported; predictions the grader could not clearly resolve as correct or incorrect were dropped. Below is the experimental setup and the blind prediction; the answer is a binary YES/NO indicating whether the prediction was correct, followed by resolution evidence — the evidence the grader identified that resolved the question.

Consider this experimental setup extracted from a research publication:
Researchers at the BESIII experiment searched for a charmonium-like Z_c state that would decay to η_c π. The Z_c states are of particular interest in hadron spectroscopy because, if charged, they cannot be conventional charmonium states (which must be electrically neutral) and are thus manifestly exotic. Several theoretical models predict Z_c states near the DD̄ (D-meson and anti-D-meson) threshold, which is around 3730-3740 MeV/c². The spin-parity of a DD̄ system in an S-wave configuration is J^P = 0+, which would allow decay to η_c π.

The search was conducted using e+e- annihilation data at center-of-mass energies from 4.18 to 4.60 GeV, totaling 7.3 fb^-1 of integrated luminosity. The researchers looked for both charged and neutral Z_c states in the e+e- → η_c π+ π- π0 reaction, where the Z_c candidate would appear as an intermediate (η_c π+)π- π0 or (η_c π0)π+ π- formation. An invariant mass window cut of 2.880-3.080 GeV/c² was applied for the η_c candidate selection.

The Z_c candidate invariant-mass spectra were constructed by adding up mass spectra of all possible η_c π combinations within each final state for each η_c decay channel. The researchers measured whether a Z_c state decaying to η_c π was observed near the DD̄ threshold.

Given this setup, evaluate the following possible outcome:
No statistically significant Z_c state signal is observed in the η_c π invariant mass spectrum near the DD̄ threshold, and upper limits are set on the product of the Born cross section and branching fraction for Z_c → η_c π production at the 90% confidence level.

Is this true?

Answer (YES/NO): YES